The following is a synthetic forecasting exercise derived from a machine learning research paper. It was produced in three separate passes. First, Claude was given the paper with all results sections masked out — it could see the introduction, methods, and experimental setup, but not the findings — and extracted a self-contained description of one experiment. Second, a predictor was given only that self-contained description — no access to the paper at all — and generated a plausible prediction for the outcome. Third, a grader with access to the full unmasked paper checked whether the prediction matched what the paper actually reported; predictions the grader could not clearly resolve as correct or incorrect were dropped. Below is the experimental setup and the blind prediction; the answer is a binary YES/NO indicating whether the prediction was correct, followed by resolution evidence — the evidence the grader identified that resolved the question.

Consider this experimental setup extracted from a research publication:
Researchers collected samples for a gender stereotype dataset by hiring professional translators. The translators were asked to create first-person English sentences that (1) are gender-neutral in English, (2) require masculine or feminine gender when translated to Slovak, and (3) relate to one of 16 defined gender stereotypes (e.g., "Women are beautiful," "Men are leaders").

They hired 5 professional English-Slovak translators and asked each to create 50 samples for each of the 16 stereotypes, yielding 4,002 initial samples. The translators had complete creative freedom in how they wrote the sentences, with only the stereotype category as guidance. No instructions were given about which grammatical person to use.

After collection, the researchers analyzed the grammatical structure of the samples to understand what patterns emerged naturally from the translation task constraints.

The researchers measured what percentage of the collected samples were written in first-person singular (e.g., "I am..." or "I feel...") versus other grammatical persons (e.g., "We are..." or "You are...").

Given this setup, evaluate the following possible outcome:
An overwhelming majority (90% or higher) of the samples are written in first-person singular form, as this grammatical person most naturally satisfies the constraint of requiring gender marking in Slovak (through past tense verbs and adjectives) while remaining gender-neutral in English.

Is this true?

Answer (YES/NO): YES